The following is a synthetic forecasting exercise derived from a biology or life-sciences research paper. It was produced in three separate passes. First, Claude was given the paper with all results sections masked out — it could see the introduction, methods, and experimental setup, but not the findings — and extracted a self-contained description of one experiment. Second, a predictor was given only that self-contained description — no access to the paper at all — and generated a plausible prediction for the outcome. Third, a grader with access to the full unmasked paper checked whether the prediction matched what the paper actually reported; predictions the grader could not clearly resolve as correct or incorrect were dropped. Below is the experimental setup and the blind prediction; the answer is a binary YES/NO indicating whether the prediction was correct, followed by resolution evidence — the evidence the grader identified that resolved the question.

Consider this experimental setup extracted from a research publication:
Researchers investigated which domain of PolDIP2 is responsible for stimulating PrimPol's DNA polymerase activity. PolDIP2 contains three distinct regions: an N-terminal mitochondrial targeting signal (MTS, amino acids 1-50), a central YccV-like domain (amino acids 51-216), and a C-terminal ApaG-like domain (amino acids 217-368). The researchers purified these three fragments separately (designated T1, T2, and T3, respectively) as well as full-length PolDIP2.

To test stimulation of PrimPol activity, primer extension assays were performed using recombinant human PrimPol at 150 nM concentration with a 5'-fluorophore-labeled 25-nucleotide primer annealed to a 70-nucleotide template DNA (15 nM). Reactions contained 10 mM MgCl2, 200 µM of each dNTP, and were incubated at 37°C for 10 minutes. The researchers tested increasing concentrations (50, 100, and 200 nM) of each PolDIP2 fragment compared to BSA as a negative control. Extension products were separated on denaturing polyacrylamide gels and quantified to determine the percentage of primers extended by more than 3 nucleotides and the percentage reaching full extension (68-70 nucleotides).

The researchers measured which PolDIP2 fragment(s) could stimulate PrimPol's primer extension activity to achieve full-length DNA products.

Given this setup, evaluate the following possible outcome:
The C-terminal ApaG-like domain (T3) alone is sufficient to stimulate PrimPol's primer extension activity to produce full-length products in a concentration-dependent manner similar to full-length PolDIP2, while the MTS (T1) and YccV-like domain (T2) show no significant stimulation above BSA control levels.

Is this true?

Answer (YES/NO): NO